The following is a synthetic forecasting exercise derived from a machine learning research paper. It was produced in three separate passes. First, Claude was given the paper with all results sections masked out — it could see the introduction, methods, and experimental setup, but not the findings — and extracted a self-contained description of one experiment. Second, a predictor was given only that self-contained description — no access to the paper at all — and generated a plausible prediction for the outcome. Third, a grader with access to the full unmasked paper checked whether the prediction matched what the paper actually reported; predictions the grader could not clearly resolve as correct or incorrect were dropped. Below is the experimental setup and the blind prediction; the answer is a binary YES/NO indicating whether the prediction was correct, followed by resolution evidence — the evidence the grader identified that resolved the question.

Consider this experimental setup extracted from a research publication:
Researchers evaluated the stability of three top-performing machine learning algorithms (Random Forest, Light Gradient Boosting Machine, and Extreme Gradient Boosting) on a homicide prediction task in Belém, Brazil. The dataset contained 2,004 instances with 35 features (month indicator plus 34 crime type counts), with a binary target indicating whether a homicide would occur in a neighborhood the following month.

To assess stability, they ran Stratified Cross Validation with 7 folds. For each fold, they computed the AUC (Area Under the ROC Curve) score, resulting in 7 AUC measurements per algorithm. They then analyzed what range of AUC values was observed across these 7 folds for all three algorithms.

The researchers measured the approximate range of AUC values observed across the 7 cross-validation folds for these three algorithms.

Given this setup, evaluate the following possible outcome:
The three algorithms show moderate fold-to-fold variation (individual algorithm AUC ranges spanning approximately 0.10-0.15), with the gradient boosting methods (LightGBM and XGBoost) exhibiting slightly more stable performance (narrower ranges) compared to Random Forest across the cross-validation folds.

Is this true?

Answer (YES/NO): NO